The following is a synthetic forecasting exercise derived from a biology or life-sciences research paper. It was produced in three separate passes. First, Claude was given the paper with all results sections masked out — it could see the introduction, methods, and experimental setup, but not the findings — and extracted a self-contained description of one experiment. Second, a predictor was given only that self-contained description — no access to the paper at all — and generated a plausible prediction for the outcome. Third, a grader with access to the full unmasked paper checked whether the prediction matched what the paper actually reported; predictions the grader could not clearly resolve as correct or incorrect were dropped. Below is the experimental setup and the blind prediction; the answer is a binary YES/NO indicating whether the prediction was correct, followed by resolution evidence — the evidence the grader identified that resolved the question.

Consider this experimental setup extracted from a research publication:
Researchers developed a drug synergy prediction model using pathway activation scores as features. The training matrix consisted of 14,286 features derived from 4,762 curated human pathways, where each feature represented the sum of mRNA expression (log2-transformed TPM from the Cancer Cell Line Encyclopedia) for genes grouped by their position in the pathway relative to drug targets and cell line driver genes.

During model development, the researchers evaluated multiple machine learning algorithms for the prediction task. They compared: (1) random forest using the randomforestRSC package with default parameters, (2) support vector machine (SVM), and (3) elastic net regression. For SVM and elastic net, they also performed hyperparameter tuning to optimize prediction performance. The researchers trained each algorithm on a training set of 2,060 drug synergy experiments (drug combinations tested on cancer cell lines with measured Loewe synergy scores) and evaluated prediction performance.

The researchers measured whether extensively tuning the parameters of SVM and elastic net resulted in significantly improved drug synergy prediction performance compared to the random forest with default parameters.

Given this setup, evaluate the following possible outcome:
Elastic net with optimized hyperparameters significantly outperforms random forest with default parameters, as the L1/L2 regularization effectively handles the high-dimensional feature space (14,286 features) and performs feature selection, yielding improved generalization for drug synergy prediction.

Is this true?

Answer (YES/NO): NO